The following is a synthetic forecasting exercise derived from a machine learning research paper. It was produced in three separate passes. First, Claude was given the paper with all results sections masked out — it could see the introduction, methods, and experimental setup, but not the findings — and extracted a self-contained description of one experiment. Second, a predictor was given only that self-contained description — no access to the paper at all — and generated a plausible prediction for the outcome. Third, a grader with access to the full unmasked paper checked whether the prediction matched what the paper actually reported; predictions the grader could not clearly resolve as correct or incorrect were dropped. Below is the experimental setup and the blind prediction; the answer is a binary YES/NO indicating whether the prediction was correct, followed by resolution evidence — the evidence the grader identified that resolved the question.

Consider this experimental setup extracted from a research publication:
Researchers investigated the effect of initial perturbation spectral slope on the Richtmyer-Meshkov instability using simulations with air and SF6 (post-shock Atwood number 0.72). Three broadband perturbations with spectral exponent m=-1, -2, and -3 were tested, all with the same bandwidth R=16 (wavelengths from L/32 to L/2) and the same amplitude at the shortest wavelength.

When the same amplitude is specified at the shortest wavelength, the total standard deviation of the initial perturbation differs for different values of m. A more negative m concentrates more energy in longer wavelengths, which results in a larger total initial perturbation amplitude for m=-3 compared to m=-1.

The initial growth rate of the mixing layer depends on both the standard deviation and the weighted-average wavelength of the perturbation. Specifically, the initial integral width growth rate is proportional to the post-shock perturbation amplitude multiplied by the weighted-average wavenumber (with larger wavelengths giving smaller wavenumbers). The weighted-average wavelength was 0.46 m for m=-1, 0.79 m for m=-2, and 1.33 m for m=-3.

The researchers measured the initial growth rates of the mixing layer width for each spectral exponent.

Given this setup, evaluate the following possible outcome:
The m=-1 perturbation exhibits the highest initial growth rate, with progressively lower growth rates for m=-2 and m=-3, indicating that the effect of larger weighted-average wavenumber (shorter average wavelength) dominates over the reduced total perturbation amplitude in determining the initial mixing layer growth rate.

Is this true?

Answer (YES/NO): NO